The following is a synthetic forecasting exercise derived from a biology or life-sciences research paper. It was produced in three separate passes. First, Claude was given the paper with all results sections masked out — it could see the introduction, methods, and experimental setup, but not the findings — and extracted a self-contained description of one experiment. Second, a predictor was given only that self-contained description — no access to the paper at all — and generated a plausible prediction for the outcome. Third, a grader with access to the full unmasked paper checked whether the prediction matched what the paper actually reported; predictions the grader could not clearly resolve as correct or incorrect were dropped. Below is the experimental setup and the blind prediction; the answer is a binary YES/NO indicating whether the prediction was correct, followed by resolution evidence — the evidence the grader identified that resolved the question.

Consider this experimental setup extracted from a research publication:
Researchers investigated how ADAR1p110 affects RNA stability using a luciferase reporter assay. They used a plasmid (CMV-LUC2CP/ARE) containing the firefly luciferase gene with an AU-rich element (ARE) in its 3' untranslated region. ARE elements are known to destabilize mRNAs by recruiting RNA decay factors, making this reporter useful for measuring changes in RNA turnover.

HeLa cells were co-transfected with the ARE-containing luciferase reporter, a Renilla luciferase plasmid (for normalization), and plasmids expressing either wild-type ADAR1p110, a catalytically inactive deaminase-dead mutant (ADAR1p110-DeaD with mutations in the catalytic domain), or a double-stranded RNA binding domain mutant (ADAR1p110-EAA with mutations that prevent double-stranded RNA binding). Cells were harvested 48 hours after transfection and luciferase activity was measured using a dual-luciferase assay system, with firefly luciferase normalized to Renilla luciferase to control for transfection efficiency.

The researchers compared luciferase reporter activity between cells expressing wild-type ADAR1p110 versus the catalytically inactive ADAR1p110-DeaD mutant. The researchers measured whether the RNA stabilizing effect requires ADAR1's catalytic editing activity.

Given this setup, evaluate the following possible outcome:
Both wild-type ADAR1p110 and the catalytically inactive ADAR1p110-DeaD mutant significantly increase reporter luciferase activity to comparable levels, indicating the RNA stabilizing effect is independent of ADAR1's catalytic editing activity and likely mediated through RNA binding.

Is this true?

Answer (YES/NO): NO